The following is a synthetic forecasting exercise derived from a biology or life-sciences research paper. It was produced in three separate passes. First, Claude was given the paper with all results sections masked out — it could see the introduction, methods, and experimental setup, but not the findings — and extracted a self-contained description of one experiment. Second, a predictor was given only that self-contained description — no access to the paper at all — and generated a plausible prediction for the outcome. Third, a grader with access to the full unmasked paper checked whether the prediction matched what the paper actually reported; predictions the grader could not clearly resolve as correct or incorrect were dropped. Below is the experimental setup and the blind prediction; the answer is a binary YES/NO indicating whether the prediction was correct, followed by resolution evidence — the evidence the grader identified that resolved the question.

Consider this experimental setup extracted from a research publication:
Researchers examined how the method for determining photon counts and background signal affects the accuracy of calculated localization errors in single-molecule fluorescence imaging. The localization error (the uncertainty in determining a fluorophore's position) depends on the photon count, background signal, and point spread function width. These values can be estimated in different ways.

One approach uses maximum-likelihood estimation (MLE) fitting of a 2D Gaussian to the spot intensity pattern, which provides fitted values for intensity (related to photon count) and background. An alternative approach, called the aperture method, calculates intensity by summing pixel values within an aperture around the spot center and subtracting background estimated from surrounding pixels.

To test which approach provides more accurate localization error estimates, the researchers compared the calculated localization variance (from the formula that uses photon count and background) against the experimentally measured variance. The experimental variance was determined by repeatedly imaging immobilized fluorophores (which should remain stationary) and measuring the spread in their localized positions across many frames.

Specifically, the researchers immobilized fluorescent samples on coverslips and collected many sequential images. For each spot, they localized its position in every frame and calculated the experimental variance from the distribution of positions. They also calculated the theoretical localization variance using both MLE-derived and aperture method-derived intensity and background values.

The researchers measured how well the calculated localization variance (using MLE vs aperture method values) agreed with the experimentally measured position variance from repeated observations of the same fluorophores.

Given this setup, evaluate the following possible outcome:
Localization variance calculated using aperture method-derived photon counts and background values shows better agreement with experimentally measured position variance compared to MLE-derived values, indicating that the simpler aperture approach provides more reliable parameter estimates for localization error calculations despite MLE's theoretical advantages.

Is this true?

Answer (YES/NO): YES